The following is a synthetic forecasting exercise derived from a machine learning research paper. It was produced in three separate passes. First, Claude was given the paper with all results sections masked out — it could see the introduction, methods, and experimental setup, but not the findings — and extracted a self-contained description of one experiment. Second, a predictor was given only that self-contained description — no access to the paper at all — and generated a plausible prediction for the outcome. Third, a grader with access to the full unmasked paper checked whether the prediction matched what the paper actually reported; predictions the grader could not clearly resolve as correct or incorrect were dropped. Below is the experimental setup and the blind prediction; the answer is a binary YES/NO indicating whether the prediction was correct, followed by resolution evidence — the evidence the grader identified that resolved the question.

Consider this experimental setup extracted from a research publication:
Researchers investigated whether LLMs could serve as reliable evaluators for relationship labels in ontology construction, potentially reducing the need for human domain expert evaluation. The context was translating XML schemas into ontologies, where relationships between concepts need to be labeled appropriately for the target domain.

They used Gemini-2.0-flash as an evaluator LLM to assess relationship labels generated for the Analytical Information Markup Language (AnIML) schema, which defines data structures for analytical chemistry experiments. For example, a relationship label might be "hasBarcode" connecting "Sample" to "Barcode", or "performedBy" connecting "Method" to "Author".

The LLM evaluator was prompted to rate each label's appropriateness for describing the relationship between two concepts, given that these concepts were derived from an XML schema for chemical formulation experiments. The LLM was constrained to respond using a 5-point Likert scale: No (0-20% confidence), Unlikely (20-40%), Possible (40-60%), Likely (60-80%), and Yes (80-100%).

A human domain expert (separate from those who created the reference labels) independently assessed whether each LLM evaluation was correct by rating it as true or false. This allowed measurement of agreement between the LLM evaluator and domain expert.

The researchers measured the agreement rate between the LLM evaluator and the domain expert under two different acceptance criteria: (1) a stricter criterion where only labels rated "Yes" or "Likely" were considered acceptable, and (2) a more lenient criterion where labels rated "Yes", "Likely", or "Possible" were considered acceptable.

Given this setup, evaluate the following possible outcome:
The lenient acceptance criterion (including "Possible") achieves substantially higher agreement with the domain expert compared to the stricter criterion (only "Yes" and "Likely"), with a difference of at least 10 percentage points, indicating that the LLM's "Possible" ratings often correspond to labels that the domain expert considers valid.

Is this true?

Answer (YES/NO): YES